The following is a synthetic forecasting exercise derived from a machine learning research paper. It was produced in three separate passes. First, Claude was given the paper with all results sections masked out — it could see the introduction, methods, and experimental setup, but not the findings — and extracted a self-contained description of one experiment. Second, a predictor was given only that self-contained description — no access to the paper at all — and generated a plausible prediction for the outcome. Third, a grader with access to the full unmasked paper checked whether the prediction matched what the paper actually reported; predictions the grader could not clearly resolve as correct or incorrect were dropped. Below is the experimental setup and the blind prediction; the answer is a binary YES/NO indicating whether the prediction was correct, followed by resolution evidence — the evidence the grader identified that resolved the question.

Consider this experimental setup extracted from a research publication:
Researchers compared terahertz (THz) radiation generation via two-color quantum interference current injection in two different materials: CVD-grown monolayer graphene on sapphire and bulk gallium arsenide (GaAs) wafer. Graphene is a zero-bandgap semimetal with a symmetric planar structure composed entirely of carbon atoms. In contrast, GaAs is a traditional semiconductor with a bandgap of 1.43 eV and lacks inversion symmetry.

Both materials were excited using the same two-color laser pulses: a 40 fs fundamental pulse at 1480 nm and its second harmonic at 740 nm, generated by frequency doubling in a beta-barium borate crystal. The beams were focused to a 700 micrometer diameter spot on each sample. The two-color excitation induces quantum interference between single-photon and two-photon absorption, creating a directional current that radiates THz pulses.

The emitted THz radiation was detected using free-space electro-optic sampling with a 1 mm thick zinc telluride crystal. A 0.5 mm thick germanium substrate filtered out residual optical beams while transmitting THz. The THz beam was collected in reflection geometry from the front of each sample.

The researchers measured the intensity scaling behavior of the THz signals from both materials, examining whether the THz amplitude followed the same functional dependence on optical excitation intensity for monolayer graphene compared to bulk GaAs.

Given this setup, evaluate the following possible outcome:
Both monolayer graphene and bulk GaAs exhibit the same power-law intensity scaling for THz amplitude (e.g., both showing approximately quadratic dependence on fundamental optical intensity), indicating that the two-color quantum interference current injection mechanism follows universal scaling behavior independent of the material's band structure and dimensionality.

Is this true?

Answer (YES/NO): NO